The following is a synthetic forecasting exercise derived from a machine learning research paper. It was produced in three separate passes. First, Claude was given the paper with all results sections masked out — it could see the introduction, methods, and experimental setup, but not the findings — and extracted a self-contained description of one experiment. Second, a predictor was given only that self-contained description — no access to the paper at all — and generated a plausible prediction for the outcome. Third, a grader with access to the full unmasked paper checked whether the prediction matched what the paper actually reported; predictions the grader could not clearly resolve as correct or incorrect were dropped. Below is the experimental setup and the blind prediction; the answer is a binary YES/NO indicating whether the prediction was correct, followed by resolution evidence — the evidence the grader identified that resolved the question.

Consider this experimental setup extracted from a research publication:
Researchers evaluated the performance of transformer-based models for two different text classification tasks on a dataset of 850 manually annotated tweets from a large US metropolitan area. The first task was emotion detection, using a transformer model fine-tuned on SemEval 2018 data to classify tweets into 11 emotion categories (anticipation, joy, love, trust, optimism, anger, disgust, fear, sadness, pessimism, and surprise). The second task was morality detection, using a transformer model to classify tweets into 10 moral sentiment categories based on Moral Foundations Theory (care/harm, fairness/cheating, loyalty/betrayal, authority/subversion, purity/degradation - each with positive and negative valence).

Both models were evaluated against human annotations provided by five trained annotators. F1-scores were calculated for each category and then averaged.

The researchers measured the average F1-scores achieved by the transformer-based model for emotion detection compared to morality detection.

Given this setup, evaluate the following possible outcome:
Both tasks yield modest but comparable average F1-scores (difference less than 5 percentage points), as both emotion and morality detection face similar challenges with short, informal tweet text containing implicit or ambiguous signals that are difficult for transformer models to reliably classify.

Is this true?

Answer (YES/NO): NO